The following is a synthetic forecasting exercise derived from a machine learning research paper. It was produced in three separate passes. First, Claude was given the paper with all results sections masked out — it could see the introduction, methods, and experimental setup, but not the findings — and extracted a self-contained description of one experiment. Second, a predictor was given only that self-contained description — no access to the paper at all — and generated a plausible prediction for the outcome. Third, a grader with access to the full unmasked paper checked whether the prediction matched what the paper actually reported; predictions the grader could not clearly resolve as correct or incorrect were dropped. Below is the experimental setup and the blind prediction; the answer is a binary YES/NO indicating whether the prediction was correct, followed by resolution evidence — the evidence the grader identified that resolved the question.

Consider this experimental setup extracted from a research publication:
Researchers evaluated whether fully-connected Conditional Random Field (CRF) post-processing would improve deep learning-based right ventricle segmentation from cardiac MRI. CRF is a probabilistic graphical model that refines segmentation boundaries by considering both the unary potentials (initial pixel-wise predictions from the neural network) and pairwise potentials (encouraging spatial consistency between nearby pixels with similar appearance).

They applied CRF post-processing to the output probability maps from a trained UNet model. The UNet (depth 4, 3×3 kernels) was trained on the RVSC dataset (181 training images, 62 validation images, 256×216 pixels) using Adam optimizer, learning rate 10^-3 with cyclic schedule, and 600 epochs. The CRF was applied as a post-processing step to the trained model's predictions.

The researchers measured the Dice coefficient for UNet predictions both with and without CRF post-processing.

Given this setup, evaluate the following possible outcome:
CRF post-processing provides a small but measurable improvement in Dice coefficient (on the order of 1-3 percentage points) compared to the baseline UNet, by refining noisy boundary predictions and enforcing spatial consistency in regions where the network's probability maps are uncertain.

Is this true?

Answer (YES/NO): NO